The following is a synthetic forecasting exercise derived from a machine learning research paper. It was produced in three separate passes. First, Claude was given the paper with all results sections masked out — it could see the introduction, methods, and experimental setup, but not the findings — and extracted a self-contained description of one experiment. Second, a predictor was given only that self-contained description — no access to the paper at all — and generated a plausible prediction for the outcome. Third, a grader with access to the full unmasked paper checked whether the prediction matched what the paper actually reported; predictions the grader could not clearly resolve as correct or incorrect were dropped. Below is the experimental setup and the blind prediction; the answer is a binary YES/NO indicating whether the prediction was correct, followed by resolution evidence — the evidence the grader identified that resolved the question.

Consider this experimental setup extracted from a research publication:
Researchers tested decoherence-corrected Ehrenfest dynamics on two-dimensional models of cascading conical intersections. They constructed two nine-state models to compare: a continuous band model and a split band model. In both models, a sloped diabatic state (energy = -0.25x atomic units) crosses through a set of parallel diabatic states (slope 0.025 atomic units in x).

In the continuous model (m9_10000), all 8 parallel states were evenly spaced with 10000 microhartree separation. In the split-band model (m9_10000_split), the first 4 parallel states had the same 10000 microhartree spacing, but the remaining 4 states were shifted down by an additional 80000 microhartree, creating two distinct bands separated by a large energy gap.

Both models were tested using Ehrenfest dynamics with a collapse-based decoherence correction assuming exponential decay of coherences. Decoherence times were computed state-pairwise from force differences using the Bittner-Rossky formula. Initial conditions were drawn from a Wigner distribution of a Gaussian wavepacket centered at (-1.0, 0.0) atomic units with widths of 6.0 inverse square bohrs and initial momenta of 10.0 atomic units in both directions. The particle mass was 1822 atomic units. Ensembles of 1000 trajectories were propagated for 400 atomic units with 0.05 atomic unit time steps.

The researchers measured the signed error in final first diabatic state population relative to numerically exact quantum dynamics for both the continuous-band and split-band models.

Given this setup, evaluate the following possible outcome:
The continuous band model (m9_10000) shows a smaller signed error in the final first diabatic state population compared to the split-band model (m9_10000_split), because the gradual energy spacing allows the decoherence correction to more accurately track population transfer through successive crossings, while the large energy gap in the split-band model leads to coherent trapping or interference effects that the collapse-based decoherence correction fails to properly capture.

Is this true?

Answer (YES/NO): YES